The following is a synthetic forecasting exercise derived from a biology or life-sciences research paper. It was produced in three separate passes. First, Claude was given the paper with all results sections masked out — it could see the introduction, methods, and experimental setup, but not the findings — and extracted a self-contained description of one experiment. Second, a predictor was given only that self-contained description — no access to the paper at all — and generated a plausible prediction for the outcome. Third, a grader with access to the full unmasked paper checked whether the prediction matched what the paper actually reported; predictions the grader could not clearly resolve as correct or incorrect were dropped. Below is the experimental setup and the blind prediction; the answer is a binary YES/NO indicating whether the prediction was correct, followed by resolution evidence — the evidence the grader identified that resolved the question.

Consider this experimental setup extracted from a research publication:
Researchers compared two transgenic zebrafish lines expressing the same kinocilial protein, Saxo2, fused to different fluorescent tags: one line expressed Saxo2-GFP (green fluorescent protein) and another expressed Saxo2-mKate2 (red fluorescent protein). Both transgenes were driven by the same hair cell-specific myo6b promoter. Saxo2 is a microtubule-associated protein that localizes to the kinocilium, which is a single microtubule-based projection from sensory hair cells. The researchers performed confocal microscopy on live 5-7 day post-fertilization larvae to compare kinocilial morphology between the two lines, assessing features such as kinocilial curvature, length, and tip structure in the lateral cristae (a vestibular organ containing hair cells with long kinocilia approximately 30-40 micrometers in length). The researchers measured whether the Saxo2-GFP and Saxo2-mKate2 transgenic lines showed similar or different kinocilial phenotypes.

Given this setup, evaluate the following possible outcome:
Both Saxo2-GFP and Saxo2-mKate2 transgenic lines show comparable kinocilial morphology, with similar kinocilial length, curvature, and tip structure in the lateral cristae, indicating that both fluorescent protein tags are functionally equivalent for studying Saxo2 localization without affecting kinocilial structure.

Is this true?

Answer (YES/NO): NO